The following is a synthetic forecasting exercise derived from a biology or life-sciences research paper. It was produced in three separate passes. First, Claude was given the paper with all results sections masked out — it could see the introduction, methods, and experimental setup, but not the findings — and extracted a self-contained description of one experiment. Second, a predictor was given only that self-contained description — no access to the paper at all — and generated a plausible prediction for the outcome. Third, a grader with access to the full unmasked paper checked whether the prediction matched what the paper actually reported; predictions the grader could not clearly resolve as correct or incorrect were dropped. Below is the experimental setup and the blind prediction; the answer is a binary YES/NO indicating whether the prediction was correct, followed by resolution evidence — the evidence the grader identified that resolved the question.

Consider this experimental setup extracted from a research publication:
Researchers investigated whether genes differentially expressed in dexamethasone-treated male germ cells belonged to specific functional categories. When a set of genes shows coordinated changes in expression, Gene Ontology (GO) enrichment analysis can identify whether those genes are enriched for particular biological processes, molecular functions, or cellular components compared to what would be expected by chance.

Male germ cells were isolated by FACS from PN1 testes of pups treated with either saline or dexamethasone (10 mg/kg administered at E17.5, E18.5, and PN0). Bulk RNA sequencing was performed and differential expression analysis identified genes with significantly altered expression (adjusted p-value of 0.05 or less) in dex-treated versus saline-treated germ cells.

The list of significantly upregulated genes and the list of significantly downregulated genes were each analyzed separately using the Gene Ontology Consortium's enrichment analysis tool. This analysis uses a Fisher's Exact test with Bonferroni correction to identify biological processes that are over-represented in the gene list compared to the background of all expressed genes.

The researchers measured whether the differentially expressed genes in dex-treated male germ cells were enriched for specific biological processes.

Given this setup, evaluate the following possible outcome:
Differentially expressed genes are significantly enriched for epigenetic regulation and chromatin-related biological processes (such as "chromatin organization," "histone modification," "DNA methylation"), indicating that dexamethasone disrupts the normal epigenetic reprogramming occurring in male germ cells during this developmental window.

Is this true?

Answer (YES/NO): NO